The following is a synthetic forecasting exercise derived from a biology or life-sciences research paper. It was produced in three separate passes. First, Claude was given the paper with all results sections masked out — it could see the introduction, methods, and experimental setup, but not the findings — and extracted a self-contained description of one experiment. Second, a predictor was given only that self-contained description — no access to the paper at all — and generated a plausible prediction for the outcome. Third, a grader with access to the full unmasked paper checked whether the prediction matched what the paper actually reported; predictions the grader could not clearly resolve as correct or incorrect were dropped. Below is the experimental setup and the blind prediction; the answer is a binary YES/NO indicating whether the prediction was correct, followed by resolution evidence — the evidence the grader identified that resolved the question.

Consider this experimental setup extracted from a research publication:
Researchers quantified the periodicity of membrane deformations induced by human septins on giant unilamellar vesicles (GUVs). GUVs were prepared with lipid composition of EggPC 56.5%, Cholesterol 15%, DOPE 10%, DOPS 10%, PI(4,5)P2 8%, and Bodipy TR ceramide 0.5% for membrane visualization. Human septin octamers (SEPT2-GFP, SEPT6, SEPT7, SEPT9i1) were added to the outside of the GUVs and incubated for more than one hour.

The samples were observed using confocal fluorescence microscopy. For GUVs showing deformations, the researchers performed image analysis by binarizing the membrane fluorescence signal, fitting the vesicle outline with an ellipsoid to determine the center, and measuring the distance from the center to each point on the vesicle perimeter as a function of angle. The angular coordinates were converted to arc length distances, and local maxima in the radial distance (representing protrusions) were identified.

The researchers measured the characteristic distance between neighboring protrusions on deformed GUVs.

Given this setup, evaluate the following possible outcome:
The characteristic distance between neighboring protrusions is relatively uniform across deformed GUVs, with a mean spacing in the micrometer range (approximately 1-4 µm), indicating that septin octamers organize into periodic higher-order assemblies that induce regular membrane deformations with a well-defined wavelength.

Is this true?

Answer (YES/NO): NO